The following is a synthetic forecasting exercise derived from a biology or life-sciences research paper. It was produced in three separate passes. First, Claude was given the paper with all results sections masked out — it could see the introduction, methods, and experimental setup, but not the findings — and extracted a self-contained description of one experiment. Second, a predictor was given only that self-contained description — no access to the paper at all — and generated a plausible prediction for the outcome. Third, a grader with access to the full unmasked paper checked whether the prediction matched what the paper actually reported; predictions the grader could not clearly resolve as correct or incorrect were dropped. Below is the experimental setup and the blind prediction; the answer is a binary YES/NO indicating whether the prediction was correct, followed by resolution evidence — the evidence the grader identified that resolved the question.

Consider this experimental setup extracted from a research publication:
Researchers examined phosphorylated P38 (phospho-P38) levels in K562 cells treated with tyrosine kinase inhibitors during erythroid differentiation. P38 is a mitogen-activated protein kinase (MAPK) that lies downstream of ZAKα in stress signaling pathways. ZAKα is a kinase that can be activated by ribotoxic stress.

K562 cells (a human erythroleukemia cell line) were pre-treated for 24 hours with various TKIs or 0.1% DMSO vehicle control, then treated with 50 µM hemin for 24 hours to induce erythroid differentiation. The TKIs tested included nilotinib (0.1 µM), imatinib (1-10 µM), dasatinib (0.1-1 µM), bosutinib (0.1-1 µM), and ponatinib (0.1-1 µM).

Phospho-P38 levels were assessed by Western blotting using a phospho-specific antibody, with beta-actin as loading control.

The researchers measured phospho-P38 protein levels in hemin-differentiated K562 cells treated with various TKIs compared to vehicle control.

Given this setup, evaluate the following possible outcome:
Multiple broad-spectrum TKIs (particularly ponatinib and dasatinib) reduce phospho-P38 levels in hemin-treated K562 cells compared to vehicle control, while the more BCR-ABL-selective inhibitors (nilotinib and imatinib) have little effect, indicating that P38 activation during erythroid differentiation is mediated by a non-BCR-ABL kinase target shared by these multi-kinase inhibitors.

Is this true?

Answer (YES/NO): NO